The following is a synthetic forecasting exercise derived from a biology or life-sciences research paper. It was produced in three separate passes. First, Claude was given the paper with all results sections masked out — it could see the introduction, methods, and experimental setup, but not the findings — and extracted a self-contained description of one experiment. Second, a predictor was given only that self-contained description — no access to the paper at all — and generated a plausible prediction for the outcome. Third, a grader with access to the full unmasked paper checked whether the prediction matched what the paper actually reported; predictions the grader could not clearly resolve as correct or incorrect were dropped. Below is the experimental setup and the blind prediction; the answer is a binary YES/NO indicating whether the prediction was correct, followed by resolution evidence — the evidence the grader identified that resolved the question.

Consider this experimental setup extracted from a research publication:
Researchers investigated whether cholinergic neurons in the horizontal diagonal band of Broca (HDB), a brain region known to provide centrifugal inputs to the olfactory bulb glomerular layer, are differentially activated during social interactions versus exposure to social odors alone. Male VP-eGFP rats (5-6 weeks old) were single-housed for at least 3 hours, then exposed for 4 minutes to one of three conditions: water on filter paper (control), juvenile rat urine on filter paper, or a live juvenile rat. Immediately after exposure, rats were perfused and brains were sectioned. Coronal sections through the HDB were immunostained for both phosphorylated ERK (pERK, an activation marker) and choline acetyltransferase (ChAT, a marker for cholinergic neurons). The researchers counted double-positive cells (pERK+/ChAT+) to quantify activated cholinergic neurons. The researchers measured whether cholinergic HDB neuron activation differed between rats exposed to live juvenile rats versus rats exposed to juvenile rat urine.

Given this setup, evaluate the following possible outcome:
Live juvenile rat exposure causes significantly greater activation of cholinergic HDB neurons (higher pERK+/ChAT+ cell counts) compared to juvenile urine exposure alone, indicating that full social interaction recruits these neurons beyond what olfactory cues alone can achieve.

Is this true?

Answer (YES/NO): YES